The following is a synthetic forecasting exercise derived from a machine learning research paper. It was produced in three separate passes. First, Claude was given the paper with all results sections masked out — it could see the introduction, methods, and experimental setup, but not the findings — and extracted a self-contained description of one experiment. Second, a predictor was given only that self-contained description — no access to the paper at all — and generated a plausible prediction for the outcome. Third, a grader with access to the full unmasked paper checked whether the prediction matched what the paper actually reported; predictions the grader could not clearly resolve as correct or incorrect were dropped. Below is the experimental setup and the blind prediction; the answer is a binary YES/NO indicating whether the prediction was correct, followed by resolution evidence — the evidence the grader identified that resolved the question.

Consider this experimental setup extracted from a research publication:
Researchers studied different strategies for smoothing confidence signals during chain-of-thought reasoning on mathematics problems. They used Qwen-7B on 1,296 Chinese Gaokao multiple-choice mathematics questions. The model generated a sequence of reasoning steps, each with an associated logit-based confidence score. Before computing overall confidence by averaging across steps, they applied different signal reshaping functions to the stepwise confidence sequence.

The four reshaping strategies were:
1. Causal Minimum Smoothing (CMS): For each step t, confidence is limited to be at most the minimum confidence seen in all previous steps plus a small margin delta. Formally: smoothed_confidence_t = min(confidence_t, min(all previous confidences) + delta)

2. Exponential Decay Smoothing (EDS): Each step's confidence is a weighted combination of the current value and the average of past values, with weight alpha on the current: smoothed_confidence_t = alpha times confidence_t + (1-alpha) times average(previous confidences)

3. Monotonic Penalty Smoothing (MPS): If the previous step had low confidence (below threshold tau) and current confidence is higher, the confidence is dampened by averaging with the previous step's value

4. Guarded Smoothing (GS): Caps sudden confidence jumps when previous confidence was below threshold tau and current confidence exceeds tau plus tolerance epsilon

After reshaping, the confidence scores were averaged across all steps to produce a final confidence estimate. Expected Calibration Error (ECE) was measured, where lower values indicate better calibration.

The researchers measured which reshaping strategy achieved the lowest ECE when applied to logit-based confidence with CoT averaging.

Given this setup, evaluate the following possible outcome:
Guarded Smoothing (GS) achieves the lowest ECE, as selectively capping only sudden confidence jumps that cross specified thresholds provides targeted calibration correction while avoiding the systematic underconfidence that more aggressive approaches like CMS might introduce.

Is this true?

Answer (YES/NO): NO